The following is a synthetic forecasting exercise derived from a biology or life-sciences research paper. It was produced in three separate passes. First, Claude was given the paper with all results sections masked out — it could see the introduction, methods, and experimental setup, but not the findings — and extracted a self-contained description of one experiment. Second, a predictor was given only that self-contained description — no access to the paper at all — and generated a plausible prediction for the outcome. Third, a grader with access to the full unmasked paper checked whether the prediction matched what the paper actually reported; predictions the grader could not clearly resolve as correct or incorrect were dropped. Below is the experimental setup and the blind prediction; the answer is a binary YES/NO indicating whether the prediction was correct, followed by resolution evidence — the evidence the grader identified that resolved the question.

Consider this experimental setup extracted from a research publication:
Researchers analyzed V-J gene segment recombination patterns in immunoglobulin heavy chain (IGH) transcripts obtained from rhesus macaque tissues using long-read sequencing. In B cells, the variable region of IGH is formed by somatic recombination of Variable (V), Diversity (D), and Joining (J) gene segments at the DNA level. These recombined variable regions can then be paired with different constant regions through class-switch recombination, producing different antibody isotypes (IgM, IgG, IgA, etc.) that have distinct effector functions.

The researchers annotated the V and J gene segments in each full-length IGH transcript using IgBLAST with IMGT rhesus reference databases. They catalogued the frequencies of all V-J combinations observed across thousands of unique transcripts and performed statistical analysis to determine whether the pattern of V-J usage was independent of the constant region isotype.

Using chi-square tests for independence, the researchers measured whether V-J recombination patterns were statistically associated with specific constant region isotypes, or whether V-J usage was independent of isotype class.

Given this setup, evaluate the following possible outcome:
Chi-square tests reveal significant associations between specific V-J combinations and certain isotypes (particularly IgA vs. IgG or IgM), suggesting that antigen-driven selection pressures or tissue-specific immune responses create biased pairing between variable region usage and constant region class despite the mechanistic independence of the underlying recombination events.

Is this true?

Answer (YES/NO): NO